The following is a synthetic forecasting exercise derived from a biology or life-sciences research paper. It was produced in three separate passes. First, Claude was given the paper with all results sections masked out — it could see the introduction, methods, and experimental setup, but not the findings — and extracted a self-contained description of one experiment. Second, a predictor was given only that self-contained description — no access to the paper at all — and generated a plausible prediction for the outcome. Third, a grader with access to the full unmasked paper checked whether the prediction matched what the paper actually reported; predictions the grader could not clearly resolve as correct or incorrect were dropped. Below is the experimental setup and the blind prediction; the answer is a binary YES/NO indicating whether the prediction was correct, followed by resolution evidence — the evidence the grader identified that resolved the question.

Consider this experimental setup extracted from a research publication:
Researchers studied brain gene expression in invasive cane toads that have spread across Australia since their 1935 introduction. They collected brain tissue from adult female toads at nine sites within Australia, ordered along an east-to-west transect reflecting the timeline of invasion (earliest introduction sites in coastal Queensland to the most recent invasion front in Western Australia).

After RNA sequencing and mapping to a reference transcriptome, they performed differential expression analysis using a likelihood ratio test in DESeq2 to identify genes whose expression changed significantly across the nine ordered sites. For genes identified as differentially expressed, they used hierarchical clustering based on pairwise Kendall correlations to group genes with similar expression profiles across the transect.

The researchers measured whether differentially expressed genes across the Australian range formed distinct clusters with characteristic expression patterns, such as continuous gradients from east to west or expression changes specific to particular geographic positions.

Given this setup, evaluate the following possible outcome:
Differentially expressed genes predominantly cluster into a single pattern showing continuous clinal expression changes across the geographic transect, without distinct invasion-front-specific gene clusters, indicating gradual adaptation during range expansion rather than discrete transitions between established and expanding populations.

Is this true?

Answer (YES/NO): NO